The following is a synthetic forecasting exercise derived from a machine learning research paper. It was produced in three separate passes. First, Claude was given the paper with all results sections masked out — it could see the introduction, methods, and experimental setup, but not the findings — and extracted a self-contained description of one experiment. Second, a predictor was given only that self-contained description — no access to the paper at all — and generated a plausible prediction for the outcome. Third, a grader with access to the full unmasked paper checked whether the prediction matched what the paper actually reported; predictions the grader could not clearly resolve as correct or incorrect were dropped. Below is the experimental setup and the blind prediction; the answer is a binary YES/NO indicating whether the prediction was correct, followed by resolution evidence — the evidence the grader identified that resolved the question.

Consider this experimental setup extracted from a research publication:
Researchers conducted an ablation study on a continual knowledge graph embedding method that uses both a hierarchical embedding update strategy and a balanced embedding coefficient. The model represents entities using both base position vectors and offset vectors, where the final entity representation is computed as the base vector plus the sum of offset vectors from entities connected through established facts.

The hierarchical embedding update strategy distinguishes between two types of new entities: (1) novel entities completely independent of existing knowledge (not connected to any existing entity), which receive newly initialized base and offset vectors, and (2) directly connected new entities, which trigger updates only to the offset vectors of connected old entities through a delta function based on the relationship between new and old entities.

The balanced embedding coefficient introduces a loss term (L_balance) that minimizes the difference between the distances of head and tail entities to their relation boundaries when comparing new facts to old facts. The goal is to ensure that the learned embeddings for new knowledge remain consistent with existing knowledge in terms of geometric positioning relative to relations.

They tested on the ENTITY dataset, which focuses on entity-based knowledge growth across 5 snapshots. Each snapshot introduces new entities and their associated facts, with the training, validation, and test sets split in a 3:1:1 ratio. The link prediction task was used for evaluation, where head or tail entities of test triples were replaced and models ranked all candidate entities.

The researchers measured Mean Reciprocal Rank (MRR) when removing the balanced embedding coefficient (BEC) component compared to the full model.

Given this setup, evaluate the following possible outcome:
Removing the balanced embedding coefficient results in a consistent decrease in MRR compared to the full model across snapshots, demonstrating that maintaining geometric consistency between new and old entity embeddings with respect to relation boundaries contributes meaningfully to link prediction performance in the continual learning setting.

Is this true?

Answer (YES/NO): NO